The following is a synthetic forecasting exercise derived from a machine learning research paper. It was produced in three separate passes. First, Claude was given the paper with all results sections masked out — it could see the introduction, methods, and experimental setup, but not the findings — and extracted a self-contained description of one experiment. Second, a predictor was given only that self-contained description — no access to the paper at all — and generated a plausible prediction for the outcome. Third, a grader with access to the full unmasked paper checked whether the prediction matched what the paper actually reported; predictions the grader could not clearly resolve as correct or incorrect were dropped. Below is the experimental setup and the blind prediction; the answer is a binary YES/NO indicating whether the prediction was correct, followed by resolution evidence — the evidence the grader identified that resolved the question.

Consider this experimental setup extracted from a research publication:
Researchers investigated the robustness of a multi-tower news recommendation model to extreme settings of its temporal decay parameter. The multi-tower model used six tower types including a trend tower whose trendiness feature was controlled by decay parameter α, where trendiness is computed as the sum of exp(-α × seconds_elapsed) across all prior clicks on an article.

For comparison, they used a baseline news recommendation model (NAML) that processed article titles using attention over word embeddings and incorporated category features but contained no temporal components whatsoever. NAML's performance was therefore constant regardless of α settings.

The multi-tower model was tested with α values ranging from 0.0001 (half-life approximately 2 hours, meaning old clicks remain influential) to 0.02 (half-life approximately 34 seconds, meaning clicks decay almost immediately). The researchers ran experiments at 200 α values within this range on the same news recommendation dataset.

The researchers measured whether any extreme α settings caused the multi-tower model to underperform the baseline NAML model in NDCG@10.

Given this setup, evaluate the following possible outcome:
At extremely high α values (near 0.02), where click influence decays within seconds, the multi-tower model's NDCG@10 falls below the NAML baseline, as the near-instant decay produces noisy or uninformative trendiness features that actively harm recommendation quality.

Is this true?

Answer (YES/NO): NO